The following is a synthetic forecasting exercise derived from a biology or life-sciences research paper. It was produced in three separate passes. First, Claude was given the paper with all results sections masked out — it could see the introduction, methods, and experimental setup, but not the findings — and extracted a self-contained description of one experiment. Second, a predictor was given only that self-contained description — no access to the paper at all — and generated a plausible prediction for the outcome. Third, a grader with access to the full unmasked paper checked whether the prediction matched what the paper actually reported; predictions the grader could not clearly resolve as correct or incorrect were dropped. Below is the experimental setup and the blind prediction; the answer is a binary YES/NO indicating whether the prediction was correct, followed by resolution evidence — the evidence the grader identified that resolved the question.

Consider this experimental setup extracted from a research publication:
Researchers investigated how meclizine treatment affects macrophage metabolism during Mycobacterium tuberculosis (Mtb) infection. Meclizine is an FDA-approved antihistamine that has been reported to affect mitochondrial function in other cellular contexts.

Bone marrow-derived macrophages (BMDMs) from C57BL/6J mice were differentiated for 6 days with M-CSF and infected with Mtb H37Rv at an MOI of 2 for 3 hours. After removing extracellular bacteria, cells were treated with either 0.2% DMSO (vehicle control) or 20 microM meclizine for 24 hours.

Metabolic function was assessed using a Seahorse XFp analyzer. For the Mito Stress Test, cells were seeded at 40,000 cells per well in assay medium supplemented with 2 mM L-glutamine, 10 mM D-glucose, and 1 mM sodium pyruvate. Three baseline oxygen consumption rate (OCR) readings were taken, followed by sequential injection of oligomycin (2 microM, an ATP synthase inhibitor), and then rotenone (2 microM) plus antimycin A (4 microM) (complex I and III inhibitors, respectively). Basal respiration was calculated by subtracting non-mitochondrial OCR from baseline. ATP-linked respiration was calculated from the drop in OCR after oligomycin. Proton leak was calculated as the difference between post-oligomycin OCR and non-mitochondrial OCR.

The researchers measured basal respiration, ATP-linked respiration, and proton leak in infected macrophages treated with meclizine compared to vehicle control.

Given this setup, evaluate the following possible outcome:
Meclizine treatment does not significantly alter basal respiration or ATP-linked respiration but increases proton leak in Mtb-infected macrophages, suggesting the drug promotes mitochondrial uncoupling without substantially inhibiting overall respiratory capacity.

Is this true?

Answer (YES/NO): NO